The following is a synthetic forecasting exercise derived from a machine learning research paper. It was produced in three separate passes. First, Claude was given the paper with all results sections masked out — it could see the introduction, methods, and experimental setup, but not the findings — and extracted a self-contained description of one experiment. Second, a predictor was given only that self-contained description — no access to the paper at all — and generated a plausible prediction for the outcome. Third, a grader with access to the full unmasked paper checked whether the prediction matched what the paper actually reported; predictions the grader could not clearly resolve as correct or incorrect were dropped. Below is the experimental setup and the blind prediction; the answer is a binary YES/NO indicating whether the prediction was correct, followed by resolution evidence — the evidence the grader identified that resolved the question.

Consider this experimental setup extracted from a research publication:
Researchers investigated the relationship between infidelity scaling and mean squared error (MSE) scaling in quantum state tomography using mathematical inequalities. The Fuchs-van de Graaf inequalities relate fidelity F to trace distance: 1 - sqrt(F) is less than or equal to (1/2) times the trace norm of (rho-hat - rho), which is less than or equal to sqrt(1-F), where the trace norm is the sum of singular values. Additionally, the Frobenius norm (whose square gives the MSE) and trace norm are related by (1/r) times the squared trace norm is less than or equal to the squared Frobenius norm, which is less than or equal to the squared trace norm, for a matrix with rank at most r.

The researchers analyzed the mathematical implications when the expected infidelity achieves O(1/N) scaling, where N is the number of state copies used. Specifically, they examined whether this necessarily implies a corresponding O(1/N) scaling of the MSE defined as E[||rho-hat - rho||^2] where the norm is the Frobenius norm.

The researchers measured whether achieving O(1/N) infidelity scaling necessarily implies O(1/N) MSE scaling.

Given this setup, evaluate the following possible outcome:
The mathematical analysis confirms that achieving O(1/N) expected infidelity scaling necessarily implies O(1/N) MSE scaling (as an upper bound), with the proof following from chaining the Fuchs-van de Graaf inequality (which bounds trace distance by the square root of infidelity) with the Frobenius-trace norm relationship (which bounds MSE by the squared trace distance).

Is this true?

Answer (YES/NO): YES